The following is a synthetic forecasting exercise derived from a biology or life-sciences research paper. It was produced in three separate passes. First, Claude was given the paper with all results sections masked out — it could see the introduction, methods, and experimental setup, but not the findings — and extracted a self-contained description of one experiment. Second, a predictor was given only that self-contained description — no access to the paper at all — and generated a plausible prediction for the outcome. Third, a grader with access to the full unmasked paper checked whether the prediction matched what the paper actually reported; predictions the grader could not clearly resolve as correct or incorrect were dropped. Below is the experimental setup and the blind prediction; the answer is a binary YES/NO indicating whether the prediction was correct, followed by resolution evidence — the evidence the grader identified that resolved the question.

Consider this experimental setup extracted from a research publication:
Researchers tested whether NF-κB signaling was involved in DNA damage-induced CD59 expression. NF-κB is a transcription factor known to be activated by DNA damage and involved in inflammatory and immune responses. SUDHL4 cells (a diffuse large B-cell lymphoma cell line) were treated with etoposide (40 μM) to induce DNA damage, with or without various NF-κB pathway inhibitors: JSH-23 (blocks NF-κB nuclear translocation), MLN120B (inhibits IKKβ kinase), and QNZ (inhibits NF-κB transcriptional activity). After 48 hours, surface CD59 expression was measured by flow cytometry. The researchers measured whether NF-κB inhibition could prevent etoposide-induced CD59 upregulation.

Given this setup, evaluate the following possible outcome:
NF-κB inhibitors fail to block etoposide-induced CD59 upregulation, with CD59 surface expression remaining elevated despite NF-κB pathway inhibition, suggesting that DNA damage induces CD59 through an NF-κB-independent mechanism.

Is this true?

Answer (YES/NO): YES